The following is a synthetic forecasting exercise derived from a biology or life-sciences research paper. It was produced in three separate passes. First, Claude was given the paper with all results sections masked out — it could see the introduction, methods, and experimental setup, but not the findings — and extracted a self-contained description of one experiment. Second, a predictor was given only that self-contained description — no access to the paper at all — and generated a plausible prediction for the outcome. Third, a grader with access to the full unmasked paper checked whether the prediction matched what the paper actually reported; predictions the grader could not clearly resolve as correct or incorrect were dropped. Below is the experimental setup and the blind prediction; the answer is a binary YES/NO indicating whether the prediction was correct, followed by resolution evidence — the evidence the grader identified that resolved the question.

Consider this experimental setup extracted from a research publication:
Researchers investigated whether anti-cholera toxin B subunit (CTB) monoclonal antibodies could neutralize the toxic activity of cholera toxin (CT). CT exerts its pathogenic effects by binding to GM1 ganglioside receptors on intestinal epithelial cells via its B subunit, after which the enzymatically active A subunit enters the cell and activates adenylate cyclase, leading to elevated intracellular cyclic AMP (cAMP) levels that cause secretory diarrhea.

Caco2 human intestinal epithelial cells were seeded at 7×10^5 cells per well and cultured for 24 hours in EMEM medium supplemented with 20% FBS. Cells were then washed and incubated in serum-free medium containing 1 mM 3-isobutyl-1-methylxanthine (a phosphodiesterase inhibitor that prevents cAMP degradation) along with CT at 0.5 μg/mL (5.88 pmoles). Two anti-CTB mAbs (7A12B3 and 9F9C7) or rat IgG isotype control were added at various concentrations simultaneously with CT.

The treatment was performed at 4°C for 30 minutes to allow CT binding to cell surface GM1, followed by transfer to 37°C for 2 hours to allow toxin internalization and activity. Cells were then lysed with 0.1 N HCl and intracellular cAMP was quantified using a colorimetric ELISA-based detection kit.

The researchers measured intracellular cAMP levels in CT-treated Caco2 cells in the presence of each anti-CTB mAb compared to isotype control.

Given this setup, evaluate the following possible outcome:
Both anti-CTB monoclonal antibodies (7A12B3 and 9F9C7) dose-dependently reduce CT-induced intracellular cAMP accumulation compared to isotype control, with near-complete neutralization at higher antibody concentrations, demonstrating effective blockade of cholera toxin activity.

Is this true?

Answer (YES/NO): NO